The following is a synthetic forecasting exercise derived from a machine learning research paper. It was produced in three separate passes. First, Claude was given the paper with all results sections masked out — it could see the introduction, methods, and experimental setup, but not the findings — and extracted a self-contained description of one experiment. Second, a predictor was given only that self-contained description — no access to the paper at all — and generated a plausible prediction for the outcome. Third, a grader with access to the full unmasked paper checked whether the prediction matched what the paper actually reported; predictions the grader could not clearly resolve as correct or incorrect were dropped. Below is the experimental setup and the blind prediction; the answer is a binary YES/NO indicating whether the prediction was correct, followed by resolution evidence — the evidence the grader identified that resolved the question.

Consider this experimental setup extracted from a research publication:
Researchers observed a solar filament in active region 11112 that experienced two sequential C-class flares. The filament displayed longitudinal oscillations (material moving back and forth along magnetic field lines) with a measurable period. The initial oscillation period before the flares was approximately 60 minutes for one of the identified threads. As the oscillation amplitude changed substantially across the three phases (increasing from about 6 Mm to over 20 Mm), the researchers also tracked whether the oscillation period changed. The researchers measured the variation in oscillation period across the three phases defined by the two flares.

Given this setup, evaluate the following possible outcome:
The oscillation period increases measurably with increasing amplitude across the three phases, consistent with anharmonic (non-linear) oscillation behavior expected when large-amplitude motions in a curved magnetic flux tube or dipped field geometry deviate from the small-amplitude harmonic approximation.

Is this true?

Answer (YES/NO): NO